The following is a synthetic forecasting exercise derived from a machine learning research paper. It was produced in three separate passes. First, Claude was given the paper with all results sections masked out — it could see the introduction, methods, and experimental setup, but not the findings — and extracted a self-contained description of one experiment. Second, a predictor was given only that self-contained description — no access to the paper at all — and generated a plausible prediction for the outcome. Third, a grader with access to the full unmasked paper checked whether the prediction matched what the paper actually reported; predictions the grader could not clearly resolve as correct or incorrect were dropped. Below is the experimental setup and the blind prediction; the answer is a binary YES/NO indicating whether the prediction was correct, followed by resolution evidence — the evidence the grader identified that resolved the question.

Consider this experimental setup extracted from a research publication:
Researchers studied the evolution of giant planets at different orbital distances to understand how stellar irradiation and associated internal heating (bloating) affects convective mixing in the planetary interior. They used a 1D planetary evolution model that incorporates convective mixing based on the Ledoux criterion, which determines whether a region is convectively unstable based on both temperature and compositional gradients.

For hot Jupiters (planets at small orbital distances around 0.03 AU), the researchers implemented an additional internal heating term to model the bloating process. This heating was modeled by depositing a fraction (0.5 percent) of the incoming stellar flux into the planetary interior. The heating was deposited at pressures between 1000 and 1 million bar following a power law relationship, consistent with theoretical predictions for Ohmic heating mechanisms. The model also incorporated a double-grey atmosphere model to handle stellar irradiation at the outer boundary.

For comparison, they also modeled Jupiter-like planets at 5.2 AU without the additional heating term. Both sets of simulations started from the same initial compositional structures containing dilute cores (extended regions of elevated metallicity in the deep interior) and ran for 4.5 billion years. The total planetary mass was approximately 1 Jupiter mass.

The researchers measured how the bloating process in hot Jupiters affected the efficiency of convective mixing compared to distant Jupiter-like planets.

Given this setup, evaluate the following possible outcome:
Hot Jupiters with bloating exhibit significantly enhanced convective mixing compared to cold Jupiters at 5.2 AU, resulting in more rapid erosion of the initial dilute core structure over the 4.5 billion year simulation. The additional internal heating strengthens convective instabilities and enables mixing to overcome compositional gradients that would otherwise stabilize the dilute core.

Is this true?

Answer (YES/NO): NO